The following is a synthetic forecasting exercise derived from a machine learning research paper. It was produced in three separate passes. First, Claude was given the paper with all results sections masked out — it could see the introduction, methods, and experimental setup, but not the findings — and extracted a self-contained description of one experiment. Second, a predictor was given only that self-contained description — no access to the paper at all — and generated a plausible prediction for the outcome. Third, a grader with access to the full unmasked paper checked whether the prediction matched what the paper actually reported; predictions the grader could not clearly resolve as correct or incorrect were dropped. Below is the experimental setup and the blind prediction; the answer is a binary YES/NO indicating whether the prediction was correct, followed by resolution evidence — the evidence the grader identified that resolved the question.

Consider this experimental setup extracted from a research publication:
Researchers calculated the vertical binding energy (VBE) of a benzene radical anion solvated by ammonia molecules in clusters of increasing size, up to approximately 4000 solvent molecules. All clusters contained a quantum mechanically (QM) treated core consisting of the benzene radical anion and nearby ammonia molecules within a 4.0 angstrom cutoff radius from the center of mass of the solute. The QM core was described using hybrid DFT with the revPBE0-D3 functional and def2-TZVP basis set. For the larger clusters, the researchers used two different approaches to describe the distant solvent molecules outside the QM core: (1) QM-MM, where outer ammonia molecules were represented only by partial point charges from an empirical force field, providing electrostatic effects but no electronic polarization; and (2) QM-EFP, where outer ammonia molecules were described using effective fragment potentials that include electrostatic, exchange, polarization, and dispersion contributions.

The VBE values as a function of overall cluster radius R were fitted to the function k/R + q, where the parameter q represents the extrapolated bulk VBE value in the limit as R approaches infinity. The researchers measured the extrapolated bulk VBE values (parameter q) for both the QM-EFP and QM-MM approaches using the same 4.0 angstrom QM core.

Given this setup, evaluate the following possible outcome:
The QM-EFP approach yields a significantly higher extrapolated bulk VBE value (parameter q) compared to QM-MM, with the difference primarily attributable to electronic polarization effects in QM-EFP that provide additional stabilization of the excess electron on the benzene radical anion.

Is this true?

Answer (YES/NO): NO